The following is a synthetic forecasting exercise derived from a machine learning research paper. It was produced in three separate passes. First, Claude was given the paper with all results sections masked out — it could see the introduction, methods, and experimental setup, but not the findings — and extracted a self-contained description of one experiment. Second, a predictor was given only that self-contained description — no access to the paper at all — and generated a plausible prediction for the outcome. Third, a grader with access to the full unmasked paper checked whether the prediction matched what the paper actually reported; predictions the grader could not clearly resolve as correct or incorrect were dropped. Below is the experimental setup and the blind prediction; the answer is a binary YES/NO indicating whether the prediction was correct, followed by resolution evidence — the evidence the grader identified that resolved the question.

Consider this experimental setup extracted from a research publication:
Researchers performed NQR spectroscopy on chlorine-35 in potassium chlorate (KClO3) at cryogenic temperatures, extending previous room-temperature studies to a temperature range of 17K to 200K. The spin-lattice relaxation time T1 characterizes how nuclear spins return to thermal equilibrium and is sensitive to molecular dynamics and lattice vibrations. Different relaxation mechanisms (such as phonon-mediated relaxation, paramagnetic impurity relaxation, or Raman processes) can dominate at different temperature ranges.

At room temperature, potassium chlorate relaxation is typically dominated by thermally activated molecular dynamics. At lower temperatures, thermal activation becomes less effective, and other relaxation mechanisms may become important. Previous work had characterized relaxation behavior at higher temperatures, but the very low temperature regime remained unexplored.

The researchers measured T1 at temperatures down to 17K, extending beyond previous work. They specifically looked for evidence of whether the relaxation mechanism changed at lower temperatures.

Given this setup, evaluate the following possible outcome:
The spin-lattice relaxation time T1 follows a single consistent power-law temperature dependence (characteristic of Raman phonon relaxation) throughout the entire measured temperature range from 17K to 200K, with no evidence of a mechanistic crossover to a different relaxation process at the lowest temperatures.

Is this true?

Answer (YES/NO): NO